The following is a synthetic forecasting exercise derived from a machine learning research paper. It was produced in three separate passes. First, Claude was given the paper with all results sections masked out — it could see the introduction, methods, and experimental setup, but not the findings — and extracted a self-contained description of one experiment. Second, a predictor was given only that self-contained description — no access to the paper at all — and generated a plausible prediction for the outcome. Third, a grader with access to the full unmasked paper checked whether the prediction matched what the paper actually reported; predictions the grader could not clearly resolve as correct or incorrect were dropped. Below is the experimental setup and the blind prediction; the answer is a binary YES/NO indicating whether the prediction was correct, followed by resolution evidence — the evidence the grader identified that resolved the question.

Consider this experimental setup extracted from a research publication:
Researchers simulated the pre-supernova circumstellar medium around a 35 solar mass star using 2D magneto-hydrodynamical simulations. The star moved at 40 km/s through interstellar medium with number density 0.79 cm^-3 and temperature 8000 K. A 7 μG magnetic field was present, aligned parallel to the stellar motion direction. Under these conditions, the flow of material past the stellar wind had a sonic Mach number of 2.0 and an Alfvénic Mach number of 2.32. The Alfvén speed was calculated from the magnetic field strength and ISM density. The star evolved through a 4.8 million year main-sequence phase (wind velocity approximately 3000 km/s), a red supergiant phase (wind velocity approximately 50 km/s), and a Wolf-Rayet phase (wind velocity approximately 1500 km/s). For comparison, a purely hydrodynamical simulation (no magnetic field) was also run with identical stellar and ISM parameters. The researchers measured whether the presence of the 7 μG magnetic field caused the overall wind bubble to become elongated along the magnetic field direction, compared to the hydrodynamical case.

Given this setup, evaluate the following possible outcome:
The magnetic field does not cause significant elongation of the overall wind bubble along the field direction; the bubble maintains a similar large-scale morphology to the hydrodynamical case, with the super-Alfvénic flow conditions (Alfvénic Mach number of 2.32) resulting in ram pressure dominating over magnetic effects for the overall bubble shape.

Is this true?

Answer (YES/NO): NO